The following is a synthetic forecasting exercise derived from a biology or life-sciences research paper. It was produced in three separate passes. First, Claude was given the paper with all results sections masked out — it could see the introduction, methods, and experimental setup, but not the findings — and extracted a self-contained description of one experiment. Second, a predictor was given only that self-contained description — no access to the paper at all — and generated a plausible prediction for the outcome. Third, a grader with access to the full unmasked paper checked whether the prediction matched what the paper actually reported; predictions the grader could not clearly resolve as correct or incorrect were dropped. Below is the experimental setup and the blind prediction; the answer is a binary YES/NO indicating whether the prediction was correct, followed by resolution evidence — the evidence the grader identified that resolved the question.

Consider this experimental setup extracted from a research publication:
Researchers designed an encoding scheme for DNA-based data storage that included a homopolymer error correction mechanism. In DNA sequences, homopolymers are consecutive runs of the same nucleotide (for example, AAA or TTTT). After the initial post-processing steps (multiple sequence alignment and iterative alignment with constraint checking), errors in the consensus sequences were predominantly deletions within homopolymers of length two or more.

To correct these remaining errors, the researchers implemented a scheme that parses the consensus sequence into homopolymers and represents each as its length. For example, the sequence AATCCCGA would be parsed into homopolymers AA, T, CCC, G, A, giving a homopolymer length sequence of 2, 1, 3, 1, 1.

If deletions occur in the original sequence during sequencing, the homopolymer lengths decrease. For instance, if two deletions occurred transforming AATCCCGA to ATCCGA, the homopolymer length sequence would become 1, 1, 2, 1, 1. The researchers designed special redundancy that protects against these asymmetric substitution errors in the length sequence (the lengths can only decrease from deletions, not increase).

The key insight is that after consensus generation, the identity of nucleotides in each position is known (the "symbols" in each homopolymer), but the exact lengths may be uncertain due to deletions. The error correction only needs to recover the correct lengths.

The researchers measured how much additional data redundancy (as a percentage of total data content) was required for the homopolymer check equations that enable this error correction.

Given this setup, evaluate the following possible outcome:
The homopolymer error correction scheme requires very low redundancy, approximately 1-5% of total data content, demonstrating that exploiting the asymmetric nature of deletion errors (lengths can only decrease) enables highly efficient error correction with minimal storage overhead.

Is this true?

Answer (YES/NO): NO